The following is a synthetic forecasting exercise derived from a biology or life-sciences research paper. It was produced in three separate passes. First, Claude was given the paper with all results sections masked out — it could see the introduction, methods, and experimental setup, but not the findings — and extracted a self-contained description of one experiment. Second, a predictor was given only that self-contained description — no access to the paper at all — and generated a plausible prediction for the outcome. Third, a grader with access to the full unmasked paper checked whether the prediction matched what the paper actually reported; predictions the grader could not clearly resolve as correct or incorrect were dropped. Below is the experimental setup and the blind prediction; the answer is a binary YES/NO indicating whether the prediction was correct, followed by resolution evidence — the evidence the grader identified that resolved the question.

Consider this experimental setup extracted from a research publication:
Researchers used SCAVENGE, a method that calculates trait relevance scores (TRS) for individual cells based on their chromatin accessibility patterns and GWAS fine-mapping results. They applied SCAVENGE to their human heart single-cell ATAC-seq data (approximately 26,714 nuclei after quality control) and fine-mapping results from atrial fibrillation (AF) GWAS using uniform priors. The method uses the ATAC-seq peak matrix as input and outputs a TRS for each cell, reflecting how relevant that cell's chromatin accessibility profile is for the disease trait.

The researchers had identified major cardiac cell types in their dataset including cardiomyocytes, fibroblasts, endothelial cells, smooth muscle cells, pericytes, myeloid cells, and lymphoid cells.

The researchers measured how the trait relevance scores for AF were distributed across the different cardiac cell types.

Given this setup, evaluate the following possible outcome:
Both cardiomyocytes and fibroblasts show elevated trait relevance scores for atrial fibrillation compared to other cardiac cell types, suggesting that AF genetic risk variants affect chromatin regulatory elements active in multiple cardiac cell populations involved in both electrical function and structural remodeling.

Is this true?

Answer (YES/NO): NO